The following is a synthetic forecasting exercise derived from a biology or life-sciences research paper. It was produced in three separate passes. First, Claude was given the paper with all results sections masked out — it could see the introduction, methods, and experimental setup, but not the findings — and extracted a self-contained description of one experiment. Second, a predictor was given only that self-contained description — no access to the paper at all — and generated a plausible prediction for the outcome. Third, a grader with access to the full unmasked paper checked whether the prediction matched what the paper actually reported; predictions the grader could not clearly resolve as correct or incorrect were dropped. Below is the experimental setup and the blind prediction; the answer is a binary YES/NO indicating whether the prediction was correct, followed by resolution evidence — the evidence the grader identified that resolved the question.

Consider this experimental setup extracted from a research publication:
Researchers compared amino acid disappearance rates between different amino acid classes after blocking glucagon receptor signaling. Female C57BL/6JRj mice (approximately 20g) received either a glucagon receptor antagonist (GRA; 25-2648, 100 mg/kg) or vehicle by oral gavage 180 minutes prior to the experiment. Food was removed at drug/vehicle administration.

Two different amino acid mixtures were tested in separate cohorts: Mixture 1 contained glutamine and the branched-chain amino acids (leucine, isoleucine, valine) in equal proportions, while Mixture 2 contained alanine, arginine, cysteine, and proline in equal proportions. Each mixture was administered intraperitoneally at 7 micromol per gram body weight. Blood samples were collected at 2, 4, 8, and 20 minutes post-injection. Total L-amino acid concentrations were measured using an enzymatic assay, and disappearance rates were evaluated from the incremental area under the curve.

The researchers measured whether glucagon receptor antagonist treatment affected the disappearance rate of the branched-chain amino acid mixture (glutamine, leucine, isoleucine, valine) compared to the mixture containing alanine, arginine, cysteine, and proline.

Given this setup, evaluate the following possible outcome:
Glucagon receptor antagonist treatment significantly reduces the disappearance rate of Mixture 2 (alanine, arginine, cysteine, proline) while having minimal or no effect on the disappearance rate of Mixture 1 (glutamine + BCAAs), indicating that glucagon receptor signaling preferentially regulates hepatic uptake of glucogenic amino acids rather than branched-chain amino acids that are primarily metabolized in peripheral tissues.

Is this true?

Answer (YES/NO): YES